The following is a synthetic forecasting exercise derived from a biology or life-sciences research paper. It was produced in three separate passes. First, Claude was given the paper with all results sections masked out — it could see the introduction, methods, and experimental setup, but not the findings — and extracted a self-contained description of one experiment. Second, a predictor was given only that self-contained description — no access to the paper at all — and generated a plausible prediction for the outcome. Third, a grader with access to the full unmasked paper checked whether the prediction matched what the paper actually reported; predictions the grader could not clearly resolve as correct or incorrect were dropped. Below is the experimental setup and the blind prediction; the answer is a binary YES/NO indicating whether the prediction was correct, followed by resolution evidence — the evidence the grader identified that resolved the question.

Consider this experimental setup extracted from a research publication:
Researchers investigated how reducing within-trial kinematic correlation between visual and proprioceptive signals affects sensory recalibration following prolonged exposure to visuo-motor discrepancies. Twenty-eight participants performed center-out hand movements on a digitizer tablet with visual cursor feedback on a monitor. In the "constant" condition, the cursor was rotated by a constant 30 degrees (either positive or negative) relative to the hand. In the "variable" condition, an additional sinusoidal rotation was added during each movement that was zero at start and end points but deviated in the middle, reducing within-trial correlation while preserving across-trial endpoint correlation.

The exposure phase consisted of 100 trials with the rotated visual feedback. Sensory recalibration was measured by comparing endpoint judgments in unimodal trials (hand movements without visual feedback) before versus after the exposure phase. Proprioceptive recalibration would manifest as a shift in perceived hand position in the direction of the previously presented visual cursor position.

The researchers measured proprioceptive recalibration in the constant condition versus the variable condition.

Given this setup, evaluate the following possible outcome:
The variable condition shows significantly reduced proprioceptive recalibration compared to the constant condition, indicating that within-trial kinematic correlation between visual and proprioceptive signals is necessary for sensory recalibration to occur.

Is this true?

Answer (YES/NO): NO